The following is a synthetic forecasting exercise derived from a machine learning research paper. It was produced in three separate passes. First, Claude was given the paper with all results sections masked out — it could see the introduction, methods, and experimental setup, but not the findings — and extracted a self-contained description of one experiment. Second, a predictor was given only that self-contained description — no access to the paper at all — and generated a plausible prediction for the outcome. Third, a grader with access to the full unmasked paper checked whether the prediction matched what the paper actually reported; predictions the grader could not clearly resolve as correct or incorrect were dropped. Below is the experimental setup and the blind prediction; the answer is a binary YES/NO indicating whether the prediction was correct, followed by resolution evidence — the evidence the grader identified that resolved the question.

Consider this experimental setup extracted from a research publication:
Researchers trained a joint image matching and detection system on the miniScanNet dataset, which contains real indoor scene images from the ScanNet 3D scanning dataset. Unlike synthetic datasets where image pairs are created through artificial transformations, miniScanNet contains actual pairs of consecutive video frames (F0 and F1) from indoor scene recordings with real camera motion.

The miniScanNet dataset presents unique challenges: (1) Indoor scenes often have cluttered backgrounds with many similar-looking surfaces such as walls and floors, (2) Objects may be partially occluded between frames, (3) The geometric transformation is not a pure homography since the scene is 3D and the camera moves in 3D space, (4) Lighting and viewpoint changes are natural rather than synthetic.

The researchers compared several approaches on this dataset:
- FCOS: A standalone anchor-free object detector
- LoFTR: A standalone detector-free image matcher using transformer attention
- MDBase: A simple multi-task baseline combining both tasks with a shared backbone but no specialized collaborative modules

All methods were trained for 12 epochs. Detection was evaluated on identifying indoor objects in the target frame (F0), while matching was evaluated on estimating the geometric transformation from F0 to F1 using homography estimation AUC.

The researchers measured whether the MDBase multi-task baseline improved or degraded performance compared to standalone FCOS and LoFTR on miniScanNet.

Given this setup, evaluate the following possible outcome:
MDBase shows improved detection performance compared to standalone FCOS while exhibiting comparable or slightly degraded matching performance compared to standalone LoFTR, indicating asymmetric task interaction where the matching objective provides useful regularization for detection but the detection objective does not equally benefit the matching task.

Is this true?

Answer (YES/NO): NO